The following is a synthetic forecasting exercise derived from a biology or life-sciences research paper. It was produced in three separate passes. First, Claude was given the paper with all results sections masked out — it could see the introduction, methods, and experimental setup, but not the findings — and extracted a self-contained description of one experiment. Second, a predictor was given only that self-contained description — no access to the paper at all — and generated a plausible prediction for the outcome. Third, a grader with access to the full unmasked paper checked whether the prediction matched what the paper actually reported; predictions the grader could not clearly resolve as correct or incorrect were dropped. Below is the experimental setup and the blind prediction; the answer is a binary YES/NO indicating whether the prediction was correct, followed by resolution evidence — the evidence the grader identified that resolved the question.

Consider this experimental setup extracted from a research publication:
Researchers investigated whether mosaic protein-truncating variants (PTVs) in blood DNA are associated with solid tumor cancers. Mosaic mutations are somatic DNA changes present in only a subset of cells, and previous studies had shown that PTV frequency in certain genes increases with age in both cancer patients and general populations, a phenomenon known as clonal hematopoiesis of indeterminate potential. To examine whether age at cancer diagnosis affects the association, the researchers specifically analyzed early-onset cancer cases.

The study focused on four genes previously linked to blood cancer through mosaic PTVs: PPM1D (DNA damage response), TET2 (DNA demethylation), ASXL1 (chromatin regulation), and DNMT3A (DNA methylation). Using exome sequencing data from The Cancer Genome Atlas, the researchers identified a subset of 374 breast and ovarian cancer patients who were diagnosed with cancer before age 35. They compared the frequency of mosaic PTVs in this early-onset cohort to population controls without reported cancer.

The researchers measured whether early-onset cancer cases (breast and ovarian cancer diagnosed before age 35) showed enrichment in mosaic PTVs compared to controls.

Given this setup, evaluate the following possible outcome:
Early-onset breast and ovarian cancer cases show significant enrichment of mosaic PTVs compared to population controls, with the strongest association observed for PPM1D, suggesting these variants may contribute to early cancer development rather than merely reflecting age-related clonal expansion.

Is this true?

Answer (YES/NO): NO